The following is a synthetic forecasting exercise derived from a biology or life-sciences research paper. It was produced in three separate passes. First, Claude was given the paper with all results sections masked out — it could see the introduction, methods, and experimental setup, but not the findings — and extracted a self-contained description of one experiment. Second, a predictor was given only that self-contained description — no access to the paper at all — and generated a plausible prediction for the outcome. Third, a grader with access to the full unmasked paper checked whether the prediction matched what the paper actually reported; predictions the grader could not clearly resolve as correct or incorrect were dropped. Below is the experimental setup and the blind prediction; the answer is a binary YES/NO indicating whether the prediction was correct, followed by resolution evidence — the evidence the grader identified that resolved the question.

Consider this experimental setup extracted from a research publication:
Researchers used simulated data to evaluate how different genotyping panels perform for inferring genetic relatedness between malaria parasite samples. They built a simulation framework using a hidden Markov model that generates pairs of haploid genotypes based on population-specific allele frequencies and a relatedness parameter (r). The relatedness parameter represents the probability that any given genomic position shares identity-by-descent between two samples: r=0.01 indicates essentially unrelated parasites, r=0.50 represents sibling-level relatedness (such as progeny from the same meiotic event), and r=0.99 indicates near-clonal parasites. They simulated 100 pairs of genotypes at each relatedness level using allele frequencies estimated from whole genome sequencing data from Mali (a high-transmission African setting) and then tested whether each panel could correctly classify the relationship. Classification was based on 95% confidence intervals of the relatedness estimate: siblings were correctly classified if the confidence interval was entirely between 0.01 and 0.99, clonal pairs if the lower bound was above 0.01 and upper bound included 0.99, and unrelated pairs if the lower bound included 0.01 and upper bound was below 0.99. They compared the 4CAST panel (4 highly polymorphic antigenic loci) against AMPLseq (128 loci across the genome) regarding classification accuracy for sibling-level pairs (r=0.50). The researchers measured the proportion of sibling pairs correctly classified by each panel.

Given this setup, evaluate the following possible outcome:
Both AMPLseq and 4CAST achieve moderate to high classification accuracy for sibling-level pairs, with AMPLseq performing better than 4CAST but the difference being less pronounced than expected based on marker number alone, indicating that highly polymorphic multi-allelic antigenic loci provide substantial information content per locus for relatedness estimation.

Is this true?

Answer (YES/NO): NO